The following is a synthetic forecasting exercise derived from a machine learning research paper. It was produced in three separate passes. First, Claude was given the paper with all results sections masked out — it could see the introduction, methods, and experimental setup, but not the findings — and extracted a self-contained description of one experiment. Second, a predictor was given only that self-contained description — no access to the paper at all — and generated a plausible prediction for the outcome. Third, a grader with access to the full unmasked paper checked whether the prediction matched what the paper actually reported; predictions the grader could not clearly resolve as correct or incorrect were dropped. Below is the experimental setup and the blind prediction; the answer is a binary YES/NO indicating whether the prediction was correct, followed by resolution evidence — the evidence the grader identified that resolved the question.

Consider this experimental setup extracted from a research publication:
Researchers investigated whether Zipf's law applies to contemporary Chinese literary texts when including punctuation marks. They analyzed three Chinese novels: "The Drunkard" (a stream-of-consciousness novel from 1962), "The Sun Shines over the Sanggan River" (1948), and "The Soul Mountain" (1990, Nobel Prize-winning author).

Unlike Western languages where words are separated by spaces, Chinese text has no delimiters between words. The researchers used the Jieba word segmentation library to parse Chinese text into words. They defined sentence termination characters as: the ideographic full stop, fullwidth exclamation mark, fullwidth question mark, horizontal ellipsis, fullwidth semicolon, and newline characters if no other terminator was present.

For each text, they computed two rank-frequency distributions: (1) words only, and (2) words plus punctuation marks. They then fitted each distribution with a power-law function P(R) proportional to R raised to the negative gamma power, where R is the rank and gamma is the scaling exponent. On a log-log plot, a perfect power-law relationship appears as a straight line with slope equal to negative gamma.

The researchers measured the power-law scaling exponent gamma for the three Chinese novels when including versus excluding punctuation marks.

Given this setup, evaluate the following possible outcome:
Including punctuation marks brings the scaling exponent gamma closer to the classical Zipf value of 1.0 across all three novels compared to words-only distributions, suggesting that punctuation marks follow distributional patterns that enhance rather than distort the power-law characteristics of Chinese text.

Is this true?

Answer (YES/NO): NO